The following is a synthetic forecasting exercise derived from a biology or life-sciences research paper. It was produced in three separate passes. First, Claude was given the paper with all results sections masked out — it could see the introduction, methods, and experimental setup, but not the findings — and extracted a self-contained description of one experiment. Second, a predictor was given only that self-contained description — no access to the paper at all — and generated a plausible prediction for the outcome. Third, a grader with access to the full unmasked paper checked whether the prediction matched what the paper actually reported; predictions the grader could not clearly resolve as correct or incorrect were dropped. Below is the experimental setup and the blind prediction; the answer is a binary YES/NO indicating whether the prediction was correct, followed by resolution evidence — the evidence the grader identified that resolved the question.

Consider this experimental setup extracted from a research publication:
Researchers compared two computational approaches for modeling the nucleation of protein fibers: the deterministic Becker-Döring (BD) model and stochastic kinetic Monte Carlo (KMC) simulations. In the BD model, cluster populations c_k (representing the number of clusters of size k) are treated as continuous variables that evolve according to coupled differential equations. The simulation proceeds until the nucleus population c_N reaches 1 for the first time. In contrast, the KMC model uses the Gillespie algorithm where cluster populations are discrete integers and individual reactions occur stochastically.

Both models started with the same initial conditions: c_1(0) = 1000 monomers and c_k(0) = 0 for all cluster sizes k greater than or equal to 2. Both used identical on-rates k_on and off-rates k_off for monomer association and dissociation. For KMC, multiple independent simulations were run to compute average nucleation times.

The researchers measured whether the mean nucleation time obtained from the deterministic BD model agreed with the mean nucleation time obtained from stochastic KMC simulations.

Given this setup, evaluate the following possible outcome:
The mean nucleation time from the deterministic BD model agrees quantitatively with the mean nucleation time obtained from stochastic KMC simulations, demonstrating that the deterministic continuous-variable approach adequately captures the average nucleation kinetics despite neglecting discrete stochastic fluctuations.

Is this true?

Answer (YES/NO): YES